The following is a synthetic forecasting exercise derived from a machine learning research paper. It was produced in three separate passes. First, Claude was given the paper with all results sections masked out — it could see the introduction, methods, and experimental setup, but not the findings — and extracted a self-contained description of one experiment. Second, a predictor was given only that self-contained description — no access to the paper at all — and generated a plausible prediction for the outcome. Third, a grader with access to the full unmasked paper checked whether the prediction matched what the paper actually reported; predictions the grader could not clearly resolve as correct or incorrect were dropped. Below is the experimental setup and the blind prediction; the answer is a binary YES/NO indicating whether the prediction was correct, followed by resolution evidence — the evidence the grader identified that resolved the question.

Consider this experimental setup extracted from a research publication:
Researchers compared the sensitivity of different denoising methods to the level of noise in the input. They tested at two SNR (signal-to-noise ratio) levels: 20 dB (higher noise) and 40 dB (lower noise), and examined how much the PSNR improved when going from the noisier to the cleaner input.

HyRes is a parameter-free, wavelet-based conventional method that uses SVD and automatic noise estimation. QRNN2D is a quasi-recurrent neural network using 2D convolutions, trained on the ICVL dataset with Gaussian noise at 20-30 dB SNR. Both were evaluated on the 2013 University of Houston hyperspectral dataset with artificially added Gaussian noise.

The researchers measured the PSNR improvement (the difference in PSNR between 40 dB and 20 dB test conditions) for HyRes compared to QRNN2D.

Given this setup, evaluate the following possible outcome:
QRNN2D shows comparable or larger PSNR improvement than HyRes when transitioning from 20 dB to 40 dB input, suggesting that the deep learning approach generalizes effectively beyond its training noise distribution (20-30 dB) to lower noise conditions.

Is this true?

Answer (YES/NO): NO